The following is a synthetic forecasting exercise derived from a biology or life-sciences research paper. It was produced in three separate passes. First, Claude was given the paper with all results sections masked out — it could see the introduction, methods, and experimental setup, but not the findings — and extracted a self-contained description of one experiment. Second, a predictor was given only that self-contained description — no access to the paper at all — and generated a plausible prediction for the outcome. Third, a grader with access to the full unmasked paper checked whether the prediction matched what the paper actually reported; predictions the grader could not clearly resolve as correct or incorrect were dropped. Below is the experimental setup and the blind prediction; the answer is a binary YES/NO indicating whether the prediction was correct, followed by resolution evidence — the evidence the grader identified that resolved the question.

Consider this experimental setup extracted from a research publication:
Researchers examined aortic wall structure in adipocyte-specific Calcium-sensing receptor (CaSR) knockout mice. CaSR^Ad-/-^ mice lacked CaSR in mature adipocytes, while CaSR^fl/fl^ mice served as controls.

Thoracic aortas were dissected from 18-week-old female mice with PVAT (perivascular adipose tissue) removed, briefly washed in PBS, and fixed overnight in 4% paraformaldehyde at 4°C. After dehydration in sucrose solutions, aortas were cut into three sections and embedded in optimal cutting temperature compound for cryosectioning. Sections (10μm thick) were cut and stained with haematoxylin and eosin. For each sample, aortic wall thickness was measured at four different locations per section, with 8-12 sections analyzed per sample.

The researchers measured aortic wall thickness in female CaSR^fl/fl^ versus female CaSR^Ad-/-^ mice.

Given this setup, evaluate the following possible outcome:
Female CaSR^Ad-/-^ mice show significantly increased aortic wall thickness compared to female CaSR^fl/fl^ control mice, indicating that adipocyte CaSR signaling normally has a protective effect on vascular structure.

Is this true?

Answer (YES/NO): NO